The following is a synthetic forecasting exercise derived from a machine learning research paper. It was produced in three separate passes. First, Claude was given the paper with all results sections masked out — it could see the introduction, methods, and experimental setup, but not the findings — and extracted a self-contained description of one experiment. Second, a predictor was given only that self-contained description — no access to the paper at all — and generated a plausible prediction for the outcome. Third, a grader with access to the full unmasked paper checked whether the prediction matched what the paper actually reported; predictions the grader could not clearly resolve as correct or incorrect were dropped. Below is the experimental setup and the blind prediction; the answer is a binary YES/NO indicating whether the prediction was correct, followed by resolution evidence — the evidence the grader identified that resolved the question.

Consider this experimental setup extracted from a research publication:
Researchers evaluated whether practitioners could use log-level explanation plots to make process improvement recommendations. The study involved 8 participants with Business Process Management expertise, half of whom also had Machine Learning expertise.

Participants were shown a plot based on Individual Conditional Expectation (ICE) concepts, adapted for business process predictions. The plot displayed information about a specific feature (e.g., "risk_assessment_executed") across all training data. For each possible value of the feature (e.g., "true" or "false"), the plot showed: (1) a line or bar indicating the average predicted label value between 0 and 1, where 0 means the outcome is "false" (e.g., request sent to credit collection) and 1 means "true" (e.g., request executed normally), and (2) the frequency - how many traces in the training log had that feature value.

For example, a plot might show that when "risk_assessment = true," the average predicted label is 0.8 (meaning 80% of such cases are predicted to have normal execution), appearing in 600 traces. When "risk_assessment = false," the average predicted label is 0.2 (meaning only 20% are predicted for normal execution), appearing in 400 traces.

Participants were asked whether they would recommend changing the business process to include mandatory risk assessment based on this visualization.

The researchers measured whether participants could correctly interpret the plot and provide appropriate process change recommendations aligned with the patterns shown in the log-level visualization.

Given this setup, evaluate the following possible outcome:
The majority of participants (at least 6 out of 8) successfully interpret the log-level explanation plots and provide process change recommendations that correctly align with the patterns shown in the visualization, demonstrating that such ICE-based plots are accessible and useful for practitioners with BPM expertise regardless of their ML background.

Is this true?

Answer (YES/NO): YES